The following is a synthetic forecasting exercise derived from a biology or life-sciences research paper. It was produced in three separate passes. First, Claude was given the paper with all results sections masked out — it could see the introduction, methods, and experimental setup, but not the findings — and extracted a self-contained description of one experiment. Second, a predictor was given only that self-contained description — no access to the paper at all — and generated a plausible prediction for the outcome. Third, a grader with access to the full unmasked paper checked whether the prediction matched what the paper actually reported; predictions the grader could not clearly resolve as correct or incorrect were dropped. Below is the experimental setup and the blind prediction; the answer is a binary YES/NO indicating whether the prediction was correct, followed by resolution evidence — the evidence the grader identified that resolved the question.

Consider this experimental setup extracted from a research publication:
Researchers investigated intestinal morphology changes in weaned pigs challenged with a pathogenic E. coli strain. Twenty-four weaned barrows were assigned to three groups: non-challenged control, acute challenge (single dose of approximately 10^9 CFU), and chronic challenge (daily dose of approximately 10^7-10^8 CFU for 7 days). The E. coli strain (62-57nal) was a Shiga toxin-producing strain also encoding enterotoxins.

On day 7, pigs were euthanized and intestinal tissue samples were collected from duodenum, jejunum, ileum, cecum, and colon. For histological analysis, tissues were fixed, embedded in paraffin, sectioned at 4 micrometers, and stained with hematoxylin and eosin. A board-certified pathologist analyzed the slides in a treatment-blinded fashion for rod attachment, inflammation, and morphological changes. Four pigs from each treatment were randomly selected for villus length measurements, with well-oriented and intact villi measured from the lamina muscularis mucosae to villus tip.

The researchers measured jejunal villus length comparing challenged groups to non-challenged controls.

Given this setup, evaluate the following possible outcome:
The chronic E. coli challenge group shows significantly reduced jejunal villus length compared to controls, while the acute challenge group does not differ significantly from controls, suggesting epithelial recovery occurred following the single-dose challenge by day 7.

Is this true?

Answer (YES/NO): NO